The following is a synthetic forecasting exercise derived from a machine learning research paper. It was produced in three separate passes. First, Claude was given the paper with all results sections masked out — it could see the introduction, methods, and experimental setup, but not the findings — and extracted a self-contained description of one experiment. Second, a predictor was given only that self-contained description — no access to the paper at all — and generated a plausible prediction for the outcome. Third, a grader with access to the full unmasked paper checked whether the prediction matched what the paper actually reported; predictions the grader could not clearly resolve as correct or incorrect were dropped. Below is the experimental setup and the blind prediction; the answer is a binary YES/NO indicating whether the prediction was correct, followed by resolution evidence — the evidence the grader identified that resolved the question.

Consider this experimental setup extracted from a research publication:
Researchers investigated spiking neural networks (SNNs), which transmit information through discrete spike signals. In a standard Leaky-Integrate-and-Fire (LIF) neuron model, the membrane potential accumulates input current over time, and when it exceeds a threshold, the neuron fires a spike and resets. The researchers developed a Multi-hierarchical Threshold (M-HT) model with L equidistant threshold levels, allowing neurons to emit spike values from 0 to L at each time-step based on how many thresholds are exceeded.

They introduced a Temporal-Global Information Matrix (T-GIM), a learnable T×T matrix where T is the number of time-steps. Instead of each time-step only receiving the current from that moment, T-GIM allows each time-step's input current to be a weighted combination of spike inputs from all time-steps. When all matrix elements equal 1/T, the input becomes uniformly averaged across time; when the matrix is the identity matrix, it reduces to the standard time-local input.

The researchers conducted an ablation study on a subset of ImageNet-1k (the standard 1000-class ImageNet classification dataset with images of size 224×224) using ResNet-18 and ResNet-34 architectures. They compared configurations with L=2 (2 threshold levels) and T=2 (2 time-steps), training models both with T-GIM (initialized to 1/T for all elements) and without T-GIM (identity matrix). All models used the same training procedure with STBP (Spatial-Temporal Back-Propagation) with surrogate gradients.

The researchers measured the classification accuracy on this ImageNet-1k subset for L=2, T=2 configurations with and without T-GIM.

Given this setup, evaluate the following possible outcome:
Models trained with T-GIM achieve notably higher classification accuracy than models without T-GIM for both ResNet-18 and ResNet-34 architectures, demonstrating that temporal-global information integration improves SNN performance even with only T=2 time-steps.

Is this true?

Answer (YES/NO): NO